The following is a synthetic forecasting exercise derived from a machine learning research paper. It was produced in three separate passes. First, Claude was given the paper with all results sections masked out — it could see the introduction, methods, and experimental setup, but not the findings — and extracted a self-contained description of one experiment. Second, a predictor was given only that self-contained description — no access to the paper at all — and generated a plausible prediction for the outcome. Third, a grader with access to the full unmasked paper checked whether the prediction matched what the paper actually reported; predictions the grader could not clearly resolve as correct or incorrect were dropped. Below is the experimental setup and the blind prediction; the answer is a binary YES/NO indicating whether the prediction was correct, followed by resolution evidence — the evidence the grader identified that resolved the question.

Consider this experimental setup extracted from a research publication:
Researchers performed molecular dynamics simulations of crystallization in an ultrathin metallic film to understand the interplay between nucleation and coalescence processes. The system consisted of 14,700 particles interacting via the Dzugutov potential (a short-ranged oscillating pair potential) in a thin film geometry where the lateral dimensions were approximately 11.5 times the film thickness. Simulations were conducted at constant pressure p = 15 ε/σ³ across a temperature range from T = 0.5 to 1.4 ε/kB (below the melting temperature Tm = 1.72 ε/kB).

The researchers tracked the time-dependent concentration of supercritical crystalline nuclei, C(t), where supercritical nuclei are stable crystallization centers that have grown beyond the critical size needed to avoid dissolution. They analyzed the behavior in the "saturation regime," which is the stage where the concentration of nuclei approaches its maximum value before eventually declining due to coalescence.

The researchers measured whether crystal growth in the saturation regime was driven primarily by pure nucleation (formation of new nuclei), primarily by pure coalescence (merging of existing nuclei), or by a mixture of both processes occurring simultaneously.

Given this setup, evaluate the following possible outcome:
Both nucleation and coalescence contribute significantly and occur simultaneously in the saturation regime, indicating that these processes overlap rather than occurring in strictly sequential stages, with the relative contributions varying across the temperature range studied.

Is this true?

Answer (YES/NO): YES